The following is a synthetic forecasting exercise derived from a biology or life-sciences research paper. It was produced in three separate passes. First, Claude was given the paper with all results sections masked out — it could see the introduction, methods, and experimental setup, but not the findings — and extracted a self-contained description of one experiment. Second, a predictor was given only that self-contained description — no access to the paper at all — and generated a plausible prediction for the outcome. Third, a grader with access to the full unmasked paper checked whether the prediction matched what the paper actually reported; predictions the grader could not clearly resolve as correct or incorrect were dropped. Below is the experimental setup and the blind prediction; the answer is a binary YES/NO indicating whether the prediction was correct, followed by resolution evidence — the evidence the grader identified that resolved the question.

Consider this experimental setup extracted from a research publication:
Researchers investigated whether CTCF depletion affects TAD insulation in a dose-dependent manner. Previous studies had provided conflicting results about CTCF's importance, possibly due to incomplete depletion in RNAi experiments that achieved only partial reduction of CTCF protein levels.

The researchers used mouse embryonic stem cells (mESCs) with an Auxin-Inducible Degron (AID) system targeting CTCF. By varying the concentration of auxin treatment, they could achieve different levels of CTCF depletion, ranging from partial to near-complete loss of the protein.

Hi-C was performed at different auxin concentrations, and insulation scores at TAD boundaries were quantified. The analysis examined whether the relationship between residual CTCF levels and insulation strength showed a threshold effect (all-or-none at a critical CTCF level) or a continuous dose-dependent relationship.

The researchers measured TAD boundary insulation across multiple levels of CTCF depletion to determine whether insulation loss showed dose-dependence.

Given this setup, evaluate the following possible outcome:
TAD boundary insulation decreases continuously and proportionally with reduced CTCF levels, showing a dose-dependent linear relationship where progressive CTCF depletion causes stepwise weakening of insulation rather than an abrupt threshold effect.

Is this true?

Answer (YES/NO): NO